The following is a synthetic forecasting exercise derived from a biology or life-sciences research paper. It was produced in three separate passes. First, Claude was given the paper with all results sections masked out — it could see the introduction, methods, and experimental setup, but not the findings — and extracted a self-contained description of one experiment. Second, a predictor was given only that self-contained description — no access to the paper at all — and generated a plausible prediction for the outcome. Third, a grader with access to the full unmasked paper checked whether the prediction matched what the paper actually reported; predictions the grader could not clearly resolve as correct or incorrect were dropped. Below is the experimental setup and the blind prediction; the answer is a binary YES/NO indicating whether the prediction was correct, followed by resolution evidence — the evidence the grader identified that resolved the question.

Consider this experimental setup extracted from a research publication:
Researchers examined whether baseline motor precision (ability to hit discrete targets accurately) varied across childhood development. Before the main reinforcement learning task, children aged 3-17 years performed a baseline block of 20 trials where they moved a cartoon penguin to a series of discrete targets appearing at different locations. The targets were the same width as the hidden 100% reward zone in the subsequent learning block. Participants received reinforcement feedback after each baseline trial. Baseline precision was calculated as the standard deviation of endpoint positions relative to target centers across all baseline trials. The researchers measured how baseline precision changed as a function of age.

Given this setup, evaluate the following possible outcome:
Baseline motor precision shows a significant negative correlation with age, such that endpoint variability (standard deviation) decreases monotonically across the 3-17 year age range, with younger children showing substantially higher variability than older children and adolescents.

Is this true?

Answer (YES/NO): YES